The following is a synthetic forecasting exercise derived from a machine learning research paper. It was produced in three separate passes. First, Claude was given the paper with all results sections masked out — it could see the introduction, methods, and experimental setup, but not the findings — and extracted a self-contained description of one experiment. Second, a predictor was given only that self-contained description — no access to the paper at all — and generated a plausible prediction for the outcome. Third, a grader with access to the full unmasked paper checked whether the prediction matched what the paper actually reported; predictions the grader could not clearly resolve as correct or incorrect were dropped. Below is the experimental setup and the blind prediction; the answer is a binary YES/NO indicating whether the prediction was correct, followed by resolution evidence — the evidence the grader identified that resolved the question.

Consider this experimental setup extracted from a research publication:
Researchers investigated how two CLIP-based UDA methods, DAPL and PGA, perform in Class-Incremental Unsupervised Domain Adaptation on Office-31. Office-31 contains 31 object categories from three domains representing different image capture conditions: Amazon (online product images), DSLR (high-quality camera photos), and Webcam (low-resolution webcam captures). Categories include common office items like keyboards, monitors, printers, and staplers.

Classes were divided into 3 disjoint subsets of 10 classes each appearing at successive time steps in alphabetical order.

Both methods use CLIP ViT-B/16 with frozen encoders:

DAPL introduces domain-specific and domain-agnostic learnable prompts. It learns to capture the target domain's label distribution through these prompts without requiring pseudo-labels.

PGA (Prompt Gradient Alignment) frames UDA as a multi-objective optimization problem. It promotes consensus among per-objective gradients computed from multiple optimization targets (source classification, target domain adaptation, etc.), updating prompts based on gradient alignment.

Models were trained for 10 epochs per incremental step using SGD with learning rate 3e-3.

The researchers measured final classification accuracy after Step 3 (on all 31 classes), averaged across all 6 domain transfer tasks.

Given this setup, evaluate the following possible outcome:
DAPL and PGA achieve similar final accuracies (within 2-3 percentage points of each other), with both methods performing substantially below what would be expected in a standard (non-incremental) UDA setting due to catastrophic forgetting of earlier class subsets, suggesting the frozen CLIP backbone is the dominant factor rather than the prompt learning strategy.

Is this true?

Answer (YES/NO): NO